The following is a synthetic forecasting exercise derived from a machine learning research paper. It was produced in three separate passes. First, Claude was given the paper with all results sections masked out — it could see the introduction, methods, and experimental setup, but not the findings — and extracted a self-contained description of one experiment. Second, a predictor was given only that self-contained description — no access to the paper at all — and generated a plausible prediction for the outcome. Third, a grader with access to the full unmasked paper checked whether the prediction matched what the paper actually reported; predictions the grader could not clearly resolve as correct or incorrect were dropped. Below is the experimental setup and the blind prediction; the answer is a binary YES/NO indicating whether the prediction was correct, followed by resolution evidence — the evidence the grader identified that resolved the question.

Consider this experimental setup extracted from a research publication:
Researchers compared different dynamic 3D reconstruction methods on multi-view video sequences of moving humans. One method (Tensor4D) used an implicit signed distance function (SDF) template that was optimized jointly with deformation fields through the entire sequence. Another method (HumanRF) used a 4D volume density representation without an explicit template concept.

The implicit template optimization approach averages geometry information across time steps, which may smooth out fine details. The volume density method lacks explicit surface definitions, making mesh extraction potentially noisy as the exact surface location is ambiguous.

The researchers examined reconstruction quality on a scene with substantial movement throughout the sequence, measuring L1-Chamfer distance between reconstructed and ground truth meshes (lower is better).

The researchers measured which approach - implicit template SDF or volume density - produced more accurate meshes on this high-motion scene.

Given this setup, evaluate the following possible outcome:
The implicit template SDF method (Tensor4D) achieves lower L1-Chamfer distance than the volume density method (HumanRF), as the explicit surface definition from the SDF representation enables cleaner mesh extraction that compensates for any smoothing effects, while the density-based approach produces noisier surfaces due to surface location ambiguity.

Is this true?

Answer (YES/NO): NO